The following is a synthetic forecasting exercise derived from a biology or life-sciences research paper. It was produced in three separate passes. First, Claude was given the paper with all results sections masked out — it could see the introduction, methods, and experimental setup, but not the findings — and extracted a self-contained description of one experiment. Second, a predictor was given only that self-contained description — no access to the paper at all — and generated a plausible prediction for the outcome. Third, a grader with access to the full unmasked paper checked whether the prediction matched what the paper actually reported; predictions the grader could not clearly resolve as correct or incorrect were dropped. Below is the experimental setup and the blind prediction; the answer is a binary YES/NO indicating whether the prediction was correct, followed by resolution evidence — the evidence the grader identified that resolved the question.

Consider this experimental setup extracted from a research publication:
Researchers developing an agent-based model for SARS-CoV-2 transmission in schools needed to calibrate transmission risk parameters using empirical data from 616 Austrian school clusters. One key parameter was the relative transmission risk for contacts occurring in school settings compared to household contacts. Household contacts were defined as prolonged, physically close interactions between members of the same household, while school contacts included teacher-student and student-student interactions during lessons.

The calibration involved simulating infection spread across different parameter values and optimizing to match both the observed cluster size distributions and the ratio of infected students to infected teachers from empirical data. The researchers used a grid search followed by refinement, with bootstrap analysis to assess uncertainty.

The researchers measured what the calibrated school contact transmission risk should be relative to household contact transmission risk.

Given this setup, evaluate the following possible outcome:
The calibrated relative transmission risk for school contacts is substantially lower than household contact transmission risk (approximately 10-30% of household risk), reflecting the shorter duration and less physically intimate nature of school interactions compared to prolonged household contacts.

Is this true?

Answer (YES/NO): YES